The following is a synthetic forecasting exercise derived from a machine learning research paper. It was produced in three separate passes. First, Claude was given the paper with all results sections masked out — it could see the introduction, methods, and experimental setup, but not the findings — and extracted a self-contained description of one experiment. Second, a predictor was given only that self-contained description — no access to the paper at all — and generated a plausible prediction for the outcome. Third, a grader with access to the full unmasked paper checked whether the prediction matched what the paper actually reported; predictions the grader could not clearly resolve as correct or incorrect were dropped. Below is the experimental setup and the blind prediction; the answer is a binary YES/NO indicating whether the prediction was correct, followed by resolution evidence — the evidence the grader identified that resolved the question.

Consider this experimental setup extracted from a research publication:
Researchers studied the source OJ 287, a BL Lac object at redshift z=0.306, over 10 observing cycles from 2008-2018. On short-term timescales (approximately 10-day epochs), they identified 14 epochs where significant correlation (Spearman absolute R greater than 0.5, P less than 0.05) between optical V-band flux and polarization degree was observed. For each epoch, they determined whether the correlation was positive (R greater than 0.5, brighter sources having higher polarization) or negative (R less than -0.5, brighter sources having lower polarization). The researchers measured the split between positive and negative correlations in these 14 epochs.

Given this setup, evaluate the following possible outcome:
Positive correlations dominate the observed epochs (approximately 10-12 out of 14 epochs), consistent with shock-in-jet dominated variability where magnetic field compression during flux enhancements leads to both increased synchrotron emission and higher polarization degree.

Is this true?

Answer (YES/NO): NO